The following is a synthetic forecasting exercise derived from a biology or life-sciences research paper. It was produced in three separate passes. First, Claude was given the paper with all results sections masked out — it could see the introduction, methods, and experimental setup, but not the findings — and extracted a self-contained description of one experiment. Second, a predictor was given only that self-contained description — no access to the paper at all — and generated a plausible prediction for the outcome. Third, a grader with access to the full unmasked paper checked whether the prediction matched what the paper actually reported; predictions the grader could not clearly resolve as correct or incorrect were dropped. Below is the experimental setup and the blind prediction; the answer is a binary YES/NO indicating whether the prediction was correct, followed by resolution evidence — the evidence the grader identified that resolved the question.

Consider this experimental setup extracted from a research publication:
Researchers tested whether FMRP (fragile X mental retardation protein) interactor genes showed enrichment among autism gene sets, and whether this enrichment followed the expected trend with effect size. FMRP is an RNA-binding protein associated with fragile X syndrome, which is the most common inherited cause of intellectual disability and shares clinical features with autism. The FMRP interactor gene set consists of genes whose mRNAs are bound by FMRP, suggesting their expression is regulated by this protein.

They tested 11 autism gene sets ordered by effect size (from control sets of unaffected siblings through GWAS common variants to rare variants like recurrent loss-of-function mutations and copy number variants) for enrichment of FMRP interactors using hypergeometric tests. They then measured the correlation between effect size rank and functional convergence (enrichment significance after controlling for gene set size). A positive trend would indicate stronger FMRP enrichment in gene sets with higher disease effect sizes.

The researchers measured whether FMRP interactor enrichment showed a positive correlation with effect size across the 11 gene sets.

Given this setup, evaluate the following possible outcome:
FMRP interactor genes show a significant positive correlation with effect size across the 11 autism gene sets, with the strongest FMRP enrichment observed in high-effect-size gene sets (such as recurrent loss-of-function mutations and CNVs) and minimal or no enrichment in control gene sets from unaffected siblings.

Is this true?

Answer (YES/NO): YES